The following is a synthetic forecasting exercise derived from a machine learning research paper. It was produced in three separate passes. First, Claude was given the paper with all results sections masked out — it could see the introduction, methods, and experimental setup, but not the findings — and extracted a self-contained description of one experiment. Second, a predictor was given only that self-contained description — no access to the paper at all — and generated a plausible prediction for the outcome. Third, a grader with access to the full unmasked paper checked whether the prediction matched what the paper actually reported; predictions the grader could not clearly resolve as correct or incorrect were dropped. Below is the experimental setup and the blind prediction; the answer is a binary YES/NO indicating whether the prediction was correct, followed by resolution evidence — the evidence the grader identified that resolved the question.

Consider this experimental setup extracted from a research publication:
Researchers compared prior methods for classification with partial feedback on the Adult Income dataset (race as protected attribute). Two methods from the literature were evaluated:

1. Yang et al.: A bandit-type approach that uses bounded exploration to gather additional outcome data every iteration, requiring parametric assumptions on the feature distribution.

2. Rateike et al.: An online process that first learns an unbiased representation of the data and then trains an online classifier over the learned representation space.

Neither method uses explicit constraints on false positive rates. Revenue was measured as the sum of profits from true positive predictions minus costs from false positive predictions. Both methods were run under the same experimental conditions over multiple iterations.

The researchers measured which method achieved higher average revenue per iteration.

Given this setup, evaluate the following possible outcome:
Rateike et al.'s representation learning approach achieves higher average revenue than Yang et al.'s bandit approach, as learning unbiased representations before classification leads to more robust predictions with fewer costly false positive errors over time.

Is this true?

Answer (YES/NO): NO